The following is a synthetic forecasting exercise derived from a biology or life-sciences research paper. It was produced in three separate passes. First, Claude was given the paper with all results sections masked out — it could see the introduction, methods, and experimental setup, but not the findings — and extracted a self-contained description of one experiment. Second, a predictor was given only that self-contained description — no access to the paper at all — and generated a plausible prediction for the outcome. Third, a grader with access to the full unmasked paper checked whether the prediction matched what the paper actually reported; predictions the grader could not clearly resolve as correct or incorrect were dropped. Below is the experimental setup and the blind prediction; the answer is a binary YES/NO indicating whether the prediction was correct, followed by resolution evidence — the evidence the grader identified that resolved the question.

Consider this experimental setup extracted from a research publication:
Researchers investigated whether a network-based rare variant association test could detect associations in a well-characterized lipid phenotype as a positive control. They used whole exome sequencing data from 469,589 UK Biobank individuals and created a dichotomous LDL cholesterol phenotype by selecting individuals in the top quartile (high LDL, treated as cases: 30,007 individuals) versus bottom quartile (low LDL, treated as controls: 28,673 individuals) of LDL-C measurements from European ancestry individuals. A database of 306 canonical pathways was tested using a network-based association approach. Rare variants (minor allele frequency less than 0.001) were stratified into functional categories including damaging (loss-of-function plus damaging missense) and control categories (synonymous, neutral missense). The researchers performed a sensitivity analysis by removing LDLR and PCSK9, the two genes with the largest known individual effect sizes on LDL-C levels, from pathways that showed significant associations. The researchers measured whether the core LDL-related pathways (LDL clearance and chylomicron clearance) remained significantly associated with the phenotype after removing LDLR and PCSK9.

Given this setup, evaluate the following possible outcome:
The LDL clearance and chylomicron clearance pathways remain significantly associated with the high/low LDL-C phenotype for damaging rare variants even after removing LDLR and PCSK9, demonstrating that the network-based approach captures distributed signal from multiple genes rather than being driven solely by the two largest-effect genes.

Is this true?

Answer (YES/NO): YES